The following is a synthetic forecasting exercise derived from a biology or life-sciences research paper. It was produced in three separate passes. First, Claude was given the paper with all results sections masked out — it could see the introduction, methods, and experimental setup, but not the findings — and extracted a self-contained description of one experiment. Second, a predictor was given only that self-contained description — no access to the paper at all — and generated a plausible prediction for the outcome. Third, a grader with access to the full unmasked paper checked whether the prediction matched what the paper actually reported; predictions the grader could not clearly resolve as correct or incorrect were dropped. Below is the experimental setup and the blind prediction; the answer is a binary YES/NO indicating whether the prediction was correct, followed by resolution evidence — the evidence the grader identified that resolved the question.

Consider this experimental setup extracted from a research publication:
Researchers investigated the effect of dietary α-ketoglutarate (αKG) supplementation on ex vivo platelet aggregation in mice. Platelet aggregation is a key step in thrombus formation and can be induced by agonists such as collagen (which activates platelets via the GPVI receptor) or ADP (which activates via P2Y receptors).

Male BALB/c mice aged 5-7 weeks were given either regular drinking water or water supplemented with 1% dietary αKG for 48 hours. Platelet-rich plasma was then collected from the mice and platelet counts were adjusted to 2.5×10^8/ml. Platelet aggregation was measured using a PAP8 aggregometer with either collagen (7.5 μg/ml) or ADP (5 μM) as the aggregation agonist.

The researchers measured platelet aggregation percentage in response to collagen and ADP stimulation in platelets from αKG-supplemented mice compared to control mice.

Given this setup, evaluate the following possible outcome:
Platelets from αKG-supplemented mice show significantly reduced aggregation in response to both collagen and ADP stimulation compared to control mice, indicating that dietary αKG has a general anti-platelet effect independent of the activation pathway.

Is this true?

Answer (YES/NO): YES